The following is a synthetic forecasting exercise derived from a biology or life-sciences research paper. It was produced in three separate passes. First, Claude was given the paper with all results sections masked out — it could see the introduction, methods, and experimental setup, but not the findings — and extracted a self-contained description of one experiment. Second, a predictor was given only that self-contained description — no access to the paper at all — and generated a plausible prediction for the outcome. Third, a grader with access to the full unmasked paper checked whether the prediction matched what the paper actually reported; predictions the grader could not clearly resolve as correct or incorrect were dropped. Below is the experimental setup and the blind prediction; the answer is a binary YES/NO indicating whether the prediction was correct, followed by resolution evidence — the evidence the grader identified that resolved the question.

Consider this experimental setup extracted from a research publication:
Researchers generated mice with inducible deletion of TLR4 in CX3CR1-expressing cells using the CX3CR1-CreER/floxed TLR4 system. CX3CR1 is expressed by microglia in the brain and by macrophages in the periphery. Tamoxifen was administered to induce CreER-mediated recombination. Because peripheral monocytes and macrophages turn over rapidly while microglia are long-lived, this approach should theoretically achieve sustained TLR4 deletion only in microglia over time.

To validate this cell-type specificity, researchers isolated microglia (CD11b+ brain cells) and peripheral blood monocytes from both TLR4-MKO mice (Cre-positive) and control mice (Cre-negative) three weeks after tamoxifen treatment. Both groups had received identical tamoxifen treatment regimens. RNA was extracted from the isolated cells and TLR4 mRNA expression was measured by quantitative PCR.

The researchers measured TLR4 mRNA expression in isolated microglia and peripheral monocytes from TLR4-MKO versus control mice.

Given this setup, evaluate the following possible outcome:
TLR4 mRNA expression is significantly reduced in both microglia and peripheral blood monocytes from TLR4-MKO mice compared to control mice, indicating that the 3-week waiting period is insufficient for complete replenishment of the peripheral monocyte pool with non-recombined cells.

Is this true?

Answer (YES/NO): NO